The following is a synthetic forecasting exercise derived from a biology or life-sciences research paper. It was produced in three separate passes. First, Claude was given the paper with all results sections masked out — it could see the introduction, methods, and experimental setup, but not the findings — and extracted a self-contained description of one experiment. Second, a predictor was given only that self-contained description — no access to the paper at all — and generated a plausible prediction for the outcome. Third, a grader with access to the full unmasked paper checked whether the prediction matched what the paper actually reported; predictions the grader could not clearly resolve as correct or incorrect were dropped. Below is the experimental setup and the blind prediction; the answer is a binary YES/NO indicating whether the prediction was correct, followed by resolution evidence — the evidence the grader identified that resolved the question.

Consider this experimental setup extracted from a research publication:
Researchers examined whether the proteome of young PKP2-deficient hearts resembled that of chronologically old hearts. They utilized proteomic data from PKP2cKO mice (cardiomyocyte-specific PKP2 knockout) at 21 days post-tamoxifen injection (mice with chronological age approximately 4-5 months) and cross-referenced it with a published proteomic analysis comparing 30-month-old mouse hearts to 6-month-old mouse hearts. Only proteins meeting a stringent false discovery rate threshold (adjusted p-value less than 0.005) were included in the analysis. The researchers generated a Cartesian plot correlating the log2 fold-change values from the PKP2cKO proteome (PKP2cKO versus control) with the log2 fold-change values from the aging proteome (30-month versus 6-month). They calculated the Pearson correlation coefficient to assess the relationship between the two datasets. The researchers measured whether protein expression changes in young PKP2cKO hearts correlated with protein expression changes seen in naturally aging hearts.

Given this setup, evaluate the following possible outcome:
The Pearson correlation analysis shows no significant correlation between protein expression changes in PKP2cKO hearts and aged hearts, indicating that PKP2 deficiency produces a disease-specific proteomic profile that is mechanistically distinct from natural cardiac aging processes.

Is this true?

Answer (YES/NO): NO